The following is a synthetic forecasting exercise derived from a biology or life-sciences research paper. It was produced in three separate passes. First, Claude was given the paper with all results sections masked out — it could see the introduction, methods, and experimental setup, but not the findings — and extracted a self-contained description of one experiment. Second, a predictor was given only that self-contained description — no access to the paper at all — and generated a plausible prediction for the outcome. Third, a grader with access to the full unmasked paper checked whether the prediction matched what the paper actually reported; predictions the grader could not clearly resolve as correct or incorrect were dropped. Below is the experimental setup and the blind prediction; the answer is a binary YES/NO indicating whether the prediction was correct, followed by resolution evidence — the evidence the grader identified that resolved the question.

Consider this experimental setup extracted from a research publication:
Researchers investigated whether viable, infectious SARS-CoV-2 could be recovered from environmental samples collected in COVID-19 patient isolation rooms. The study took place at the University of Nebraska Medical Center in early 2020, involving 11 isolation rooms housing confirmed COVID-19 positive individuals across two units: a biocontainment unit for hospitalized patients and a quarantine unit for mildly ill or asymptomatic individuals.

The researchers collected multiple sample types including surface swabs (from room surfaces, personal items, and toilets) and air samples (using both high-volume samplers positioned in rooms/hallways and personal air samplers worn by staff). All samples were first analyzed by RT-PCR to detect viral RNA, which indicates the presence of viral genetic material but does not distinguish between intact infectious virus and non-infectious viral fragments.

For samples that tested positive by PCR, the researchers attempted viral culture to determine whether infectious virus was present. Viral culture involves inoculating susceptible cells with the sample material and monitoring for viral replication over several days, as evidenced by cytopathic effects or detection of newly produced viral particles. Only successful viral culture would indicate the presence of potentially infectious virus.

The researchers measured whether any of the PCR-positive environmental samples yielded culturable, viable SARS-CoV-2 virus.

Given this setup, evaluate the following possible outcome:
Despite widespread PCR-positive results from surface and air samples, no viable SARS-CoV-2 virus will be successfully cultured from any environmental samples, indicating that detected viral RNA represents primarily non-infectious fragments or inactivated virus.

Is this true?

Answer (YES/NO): NO